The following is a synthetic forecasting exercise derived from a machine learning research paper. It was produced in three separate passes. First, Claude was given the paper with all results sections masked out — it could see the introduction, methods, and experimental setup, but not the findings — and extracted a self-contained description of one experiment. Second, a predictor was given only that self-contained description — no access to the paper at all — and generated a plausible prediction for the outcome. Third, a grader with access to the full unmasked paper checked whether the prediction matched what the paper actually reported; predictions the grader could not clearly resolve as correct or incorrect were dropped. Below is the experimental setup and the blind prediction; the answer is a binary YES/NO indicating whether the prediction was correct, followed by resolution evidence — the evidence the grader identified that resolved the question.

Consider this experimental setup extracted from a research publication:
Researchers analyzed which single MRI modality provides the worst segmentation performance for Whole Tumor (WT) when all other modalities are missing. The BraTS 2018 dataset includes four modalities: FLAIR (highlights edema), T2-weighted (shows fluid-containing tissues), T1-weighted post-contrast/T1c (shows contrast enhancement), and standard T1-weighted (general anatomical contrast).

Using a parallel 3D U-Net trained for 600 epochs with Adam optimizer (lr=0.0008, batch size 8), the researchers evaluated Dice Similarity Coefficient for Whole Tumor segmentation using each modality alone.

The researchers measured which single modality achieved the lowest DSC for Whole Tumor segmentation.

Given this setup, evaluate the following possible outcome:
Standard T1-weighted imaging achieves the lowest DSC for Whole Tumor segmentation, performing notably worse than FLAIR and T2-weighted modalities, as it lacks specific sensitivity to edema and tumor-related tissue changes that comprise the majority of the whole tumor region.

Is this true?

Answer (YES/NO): YES